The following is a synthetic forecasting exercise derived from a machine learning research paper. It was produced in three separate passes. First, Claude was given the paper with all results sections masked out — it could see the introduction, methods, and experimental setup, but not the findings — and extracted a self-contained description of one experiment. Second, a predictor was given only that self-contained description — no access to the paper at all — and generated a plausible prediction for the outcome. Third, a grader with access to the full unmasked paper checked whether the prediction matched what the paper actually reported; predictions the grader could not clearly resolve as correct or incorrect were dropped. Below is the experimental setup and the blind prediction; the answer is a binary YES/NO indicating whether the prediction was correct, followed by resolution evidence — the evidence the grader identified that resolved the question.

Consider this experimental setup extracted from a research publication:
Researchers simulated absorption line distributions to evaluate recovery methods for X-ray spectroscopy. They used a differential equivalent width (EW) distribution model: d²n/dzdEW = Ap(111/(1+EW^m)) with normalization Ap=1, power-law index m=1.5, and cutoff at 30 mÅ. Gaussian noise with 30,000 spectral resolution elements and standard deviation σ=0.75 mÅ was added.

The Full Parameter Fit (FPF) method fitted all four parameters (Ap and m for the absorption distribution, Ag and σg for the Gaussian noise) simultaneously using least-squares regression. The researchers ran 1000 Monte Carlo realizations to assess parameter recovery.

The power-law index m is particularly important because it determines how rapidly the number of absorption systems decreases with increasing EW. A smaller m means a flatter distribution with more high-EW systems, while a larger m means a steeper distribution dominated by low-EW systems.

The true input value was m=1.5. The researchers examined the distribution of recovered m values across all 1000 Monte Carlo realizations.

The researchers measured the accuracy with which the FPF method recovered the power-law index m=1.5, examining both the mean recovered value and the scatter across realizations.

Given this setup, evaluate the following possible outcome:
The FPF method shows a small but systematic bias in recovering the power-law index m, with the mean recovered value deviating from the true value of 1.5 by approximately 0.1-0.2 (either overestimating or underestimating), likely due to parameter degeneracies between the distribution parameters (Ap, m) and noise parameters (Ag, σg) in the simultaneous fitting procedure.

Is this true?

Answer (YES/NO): NO